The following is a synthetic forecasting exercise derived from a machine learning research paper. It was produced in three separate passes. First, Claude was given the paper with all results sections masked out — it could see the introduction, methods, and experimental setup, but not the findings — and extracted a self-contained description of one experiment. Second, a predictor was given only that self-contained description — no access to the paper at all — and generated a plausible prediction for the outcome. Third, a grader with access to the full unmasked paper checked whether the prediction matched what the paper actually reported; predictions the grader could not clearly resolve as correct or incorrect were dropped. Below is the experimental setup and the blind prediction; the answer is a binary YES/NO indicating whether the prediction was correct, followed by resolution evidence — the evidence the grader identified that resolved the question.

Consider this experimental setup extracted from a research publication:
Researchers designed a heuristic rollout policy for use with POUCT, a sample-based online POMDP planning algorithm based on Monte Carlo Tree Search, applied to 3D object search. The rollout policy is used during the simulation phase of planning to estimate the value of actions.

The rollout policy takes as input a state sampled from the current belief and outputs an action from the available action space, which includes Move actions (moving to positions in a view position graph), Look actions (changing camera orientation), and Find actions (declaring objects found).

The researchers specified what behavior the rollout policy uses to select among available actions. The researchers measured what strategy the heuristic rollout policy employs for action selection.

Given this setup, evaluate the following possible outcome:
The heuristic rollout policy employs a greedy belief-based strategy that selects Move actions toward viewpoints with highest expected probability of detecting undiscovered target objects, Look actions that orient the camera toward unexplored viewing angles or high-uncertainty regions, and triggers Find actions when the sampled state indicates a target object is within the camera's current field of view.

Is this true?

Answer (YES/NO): NO